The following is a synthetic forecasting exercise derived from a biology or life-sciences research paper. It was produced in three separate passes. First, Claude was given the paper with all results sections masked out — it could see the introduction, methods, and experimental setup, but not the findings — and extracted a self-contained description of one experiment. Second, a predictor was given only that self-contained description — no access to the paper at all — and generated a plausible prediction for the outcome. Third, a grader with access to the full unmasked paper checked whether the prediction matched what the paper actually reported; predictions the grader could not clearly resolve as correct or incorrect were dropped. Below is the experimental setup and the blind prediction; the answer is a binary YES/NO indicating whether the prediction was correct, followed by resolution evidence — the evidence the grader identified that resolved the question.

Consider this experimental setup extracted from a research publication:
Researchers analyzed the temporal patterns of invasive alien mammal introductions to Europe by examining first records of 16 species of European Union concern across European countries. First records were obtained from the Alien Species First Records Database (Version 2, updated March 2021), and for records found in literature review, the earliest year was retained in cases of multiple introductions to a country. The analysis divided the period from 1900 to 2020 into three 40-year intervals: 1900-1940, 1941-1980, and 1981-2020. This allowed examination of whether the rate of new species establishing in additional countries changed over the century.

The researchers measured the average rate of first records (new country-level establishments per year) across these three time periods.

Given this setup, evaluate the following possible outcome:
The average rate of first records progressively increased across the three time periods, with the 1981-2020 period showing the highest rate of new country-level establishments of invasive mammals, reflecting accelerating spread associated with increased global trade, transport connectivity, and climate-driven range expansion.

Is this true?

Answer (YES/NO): NO